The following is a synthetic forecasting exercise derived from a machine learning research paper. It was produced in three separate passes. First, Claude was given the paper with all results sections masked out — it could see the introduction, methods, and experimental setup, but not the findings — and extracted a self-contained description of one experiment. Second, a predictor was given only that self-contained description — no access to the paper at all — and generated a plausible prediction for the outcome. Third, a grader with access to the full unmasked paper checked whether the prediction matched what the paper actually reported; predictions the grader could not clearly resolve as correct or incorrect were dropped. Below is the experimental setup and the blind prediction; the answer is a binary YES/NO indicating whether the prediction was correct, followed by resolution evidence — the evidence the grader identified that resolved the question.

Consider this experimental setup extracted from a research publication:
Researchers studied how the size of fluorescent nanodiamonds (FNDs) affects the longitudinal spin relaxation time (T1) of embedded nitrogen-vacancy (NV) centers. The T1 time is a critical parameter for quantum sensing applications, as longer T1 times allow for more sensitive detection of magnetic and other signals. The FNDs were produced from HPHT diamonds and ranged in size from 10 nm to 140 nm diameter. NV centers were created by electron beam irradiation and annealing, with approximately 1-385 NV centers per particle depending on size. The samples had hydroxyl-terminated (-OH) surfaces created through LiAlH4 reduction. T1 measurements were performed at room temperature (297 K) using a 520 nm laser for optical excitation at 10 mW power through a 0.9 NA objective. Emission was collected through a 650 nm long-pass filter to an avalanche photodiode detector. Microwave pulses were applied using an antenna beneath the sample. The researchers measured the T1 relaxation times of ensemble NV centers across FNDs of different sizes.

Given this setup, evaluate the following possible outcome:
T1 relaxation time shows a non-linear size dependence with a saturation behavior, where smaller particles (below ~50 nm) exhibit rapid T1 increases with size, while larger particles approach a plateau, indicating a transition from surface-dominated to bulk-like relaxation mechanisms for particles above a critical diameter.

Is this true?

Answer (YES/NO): NO